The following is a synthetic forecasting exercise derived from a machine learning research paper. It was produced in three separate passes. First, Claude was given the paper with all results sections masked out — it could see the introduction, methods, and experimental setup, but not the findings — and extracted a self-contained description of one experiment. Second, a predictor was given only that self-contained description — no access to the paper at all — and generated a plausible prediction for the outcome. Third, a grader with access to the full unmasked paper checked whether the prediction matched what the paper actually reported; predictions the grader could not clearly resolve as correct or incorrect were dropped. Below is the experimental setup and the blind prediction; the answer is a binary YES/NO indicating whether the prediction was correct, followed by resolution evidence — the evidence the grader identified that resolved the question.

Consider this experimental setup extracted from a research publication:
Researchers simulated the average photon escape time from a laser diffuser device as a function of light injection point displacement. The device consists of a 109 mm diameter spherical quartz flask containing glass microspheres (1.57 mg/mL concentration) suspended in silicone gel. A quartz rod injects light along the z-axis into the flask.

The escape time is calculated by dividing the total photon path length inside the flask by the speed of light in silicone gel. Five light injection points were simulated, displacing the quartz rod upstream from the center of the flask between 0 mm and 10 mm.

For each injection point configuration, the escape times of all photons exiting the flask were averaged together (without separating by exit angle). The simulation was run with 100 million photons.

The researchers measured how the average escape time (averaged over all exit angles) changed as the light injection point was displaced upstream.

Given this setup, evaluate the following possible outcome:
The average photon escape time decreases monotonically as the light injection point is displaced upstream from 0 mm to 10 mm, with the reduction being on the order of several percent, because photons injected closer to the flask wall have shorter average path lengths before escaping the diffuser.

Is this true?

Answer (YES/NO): NO